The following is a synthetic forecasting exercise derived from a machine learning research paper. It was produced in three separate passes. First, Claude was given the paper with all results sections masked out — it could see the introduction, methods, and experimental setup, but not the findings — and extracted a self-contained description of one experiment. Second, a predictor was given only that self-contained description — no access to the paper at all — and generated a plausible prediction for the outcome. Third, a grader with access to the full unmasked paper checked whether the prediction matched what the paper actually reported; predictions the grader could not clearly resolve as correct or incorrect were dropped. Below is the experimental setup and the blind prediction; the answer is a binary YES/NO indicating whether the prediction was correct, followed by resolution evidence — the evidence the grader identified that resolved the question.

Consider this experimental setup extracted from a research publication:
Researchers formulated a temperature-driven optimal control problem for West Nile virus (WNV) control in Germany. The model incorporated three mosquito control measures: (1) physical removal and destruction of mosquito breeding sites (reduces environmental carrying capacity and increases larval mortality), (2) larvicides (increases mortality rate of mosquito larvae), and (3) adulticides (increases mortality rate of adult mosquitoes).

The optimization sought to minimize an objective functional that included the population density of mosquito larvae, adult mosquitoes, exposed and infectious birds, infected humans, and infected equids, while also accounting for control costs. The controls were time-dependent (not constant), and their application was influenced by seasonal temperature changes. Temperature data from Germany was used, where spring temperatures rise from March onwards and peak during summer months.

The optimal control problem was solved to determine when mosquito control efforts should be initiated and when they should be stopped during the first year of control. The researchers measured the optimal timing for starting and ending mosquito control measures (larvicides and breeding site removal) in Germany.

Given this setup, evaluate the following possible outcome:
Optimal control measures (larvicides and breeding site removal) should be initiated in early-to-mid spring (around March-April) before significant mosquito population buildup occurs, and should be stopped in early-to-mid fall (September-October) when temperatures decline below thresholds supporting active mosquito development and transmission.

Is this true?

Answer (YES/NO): NO